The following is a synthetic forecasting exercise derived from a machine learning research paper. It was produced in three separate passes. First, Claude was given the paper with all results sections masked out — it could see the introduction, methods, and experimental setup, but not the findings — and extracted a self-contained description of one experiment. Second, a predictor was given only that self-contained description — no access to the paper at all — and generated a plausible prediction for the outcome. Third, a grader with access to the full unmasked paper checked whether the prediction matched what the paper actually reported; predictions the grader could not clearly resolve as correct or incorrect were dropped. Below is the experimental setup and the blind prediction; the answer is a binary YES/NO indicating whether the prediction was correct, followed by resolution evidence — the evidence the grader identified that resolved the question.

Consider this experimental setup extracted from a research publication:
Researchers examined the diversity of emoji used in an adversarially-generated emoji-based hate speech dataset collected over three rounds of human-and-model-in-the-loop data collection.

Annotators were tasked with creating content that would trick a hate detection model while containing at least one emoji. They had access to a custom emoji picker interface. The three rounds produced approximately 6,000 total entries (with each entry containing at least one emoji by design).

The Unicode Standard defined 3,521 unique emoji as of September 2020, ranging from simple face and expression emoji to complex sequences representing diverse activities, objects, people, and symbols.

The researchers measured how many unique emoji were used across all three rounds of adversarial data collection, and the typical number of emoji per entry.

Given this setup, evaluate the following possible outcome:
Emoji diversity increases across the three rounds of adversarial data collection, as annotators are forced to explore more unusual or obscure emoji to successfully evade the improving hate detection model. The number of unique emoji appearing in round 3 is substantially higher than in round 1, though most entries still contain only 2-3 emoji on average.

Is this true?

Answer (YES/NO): NO